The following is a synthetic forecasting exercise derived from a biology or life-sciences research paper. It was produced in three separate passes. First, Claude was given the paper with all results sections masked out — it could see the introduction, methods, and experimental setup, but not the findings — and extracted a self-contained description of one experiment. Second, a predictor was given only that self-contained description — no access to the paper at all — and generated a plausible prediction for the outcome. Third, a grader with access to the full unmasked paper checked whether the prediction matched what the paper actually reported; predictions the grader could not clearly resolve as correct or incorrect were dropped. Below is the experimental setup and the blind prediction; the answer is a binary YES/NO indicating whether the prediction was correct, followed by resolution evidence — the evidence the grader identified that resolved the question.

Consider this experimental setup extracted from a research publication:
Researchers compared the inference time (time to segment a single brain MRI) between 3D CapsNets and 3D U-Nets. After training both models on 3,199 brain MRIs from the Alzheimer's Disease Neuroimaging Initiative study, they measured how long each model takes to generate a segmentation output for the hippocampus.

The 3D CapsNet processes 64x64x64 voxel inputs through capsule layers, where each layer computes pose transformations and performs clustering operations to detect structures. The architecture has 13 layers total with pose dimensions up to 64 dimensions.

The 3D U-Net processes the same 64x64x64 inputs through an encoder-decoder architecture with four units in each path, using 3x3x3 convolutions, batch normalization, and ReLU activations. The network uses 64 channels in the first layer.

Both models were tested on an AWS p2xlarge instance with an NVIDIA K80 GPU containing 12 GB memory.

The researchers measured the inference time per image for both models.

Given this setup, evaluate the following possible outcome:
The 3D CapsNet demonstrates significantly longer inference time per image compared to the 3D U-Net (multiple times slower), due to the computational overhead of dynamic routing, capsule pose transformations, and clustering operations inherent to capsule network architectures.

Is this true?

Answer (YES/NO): NO